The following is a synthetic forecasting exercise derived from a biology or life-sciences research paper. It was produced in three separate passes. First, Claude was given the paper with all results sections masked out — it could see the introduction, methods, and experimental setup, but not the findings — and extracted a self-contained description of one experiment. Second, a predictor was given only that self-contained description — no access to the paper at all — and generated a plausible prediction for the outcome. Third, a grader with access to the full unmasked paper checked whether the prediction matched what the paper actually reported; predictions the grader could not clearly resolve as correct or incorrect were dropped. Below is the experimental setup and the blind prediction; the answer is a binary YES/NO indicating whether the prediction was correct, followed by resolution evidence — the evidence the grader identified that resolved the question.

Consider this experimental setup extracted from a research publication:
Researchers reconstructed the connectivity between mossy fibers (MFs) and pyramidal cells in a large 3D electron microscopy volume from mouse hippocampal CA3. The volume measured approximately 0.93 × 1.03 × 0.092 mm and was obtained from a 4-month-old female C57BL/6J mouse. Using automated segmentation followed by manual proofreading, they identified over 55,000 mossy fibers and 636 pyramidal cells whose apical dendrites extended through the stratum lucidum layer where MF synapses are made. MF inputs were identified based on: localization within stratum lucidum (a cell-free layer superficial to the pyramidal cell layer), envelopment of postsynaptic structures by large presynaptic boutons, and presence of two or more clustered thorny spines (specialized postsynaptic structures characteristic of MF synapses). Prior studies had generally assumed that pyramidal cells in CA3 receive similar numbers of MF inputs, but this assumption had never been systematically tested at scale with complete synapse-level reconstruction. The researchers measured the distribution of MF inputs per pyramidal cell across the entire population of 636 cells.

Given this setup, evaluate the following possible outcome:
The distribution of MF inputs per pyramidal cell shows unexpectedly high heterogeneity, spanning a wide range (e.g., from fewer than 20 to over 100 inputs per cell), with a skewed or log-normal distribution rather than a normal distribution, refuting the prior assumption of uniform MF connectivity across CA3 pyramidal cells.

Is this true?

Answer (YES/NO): NO